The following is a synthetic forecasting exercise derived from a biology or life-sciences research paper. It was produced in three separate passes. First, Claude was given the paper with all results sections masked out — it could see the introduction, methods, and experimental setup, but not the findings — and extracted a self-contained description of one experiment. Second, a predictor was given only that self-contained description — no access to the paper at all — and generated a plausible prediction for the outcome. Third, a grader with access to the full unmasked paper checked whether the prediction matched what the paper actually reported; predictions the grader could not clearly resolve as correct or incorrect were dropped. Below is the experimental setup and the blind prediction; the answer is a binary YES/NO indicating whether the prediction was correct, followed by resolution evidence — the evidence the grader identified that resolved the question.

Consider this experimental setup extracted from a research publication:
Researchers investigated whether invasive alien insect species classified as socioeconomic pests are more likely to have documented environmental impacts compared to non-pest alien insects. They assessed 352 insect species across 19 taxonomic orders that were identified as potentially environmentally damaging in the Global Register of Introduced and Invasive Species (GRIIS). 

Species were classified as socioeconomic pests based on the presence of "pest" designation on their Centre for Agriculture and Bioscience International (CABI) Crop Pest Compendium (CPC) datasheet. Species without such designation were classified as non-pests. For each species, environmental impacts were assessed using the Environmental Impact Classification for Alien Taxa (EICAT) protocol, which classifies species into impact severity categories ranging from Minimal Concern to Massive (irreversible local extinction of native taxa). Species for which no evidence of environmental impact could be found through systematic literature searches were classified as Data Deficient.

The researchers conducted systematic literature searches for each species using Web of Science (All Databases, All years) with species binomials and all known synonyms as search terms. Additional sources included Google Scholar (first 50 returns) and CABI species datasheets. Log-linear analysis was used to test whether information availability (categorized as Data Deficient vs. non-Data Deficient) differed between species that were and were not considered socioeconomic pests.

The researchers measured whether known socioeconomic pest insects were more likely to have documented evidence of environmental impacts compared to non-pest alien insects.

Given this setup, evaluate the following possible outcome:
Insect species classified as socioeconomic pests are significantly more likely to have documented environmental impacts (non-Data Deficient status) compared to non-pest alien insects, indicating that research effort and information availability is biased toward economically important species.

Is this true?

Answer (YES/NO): NO